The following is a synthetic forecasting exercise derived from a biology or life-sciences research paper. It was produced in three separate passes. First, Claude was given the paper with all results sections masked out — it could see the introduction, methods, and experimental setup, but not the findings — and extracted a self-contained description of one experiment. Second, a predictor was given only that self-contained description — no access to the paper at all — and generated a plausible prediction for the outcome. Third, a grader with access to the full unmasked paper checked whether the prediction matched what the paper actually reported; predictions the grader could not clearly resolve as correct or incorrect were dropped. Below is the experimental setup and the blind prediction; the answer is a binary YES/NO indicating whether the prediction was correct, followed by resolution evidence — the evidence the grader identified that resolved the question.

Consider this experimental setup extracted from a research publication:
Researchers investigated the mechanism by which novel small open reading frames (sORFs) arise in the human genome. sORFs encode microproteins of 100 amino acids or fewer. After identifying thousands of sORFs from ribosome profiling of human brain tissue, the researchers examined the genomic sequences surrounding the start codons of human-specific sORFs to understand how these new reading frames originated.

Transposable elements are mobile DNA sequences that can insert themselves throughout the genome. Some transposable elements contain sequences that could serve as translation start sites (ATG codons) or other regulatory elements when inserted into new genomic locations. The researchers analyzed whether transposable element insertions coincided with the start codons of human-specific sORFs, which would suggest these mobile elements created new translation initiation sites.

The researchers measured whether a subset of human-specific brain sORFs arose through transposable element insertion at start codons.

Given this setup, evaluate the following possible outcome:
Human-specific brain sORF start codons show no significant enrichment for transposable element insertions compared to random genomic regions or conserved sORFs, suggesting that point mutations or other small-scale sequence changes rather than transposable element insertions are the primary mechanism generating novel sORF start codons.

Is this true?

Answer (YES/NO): NO